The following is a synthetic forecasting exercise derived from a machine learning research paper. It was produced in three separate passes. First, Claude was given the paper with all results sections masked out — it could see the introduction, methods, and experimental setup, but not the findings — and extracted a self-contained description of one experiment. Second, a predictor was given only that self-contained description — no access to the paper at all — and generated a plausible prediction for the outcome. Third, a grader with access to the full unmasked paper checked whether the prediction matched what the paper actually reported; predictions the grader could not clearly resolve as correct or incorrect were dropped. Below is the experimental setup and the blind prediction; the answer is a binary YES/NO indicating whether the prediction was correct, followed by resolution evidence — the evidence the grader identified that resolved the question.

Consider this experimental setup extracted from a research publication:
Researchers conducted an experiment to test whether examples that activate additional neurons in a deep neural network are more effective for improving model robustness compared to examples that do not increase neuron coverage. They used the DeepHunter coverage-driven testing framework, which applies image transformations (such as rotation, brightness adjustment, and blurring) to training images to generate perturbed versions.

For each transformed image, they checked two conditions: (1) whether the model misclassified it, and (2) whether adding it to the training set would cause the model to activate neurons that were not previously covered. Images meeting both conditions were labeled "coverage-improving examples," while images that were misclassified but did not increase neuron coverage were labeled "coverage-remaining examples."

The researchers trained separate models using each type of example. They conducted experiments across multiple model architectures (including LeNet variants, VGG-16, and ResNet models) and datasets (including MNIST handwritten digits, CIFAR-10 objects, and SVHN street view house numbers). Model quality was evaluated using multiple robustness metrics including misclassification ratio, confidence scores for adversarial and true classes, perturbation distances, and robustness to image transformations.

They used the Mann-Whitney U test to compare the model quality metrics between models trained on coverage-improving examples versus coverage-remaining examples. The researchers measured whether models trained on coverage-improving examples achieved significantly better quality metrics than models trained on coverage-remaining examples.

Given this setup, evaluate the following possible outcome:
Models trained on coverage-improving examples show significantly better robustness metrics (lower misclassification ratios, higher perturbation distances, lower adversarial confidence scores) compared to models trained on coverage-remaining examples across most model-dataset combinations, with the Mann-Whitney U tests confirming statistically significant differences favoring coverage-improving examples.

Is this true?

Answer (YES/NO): NO